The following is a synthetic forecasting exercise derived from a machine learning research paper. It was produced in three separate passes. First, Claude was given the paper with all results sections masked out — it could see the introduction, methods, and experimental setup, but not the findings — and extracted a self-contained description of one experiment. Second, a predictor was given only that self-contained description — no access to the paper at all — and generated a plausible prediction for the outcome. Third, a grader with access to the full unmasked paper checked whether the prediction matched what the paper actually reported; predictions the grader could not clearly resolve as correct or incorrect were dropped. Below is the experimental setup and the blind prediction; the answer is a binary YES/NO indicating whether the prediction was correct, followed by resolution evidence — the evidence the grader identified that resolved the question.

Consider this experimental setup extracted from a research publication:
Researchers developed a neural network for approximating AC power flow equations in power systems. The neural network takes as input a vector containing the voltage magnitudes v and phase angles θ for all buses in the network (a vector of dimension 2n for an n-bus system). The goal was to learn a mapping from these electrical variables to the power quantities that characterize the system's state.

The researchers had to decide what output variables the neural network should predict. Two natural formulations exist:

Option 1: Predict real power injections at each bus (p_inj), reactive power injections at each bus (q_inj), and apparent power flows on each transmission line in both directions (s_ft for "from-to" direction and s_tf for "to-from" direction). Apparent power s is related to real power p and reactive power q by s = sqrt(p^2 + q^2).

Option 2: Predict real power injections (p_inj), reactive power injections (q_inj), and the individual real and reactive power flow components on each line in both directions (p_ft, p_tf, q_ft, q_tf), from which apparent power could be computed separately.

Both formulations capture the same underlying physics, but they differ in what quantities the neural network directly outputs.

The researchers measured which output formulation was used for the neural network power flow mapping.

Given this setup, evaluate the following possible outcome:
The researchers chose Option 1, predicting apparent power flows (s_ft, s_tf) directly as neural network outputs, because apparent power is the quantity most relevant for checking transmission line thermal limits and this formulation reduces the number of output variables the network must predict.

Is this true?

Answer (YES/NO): YES